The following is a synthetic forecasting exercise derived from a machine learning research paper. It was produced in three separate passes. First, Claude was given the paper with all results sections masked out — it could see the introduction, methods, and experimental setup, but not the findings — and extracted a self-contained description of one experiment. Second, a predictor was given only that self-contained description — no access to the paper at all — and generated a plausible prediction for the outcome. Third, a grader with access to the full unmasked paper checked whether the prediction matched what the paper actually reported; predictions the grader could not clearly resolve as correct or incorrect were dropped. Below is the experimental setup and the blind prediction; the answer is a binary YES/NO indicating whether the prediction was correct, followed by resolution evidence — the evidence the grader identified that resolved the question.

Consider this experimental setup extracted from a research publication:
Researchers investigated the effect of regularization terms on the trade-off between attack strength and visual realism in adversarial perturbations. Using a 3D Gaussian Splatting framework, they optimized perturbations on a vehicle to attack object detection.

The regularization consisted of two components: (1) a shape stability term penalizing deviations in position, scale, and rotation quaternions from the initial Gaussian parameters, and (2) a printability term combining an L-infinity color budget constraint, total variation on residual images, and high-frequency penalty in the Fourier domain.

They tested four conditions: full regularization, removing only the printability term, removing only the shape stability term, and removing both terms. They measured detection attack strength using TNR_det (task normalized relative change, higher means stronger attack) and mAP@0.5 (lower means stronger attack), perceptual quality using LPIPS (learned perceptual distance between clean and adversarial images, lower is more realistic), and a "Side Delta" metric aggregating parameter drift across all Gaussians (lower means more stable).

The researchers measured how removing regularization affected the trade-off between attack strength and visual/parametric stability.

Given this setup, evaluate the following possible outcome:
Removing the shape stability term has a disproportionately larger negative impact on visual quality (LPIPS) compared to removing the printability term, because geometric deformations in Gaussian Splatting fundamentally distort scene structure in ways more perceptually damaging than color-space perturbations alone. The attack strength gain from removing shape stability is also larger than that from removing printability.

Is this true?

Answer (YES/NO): YES